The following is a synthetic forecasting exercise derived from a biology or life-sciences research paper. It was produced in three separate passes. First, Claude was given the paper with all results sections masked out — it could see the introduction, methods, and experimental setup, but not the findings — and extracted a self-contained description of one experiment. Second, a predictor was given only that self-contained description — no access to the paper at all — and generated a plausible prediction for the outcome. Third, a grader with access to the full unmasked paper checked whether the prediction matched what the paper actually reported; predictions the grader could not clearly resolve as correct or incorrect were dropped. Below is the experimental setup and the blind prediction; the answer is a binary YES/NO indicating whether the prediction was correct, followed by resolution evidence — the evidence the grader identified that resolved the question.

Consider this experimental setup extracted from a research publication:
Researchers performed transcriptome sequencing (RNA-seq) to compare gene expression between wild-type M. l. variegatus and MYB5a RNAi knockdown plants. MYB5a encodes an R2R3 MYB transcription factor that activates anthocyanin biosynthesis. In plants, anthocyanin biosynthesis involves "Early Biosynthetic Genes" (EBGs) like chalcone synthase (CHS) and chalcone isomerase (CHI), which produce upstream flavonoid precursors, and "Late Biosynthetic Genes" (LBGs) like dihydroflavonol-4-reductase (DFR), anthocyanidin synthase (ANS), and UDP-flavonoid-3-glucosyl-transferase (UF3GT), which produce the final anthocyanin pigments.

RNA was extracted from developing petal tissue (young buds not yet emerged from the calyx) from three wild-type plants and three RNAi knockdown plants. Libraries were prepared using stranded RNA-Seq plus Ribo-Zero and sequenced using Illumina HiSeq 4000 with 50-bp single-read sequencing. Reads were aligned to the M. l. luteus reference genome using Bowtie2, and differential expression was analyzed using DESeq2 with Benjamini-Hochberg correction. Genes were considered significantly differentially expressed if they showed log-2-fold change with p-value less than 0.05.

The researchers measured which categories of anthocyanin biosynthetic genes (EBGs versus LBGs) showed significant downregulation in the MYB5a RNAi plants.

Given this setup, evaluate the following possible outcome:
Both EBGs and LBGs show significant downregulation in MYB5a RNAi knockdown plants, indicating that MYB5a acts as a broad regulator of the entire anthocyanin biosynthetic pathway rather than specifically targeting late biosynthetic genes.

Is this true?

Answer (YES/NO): NO